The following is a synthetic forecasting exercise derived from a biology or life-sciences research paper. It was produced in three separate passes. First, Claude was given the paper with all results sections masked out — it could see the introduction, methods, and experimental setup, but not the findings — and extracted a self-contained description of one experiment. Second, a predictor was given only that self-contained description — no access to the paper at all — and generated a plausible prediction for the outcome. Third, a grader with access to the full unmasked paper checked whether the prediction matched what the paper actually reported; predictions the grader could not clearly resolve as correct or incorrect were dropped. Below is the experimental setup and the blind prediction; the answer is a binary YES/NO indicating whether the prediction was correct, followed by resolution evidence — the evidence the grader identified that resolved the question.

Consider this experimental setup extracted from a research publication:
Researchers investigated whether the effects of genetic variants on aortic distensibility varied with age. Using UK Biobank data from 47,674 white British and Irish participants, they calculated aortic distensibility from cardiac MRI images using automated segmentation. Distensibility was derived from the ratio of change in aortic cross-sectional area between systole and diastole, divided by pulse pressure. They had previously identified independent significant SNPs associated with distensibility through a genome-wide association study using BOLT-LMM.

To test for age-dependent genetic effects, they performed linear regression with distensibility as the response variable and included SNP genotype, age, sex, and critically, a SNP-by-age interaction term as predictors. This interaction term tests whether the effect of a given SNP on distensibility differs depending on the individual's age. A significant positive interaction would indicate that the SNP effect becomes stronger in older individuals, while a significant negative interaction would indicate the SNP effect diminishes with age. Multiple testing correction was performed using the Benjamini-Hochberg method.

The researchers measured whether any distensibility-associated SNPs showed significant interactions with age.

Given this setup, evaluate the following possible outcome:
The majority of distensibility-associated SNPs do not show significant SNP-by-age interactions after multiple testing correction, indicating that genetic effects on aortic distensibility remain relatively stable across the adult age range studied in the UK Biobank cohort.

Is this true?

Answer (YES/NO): YES